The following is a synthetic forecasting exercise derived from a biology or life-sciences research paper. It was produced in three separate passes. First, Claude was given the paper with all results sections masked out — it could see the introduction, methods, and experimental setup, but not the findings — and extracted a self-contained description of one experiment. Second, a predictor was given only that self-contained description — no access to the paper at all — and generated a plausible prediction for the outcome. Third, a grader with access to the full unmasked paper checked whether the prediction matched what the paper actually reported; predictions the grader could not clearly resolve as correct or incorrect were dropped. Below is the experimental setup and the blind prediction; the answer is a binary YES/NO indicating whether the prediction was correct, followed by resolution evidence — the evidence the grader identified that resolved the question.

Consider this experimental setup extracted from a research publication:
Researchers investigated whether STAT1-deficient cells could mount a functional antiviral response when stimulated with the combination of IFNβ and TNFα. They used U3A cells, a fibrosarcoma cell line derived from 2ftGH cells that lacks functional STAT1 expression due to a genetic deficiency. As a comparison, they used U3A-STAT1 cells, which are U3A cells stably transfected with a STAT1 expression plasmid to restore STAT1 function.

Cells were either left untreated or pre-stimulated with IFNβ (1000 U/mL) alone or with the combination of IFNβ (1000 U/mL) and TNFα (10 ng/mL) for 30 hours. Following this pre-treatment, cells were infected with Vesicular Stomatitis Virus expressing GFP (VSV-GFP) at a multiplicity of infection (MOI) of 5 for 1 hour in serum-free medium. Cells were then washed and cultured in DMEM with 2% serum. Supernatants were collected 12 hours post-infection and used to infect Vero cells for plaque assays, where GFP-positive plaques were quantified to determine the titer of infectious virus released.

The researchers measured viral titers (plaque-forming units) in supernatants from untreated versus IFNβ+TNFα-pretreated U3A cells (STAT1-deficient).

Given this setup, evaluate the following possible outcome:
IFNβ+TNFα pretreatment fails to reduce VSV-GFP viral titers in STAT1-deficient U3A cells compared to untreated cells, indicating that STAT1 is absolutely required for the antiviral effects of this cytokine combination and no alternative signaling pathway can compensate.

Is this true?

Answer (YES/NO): NO